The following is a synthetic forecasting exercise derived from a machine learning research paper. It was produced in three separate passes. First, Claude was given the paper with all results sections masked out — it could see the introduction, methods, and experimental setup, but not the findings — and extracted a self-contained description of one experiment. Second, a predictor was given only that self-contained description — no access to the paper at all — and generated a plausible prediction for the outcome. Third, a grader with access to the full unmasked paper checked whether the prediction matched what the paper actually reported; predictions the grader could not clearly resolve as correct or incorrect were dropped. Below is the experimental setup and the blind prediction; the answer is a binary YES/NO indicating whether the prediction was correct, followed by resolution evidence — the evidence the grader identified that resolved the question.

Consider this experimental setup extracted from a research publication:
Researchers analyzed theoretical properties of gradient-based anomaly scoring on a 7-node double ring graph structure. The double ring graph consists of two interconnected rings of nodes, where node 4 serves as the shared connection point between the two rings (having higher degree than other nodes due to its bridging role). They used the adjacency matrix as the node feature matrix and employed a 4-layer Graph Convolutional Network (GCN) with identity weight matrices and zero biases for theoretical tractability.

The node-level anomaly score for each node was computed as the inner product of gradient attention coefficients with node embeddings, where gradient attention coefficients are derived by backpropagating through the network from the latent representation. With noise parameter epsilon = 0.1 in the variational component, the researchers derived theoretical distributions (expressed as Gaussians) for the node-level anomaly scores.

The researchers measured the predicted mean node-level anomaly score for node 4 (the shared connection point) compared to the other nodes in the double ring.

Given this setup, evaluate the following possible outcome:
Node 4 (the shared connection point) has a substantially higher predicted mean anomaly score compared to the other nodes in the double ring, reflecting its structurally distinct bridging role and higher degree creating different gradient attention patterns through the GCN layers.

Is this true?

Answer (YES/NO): YES